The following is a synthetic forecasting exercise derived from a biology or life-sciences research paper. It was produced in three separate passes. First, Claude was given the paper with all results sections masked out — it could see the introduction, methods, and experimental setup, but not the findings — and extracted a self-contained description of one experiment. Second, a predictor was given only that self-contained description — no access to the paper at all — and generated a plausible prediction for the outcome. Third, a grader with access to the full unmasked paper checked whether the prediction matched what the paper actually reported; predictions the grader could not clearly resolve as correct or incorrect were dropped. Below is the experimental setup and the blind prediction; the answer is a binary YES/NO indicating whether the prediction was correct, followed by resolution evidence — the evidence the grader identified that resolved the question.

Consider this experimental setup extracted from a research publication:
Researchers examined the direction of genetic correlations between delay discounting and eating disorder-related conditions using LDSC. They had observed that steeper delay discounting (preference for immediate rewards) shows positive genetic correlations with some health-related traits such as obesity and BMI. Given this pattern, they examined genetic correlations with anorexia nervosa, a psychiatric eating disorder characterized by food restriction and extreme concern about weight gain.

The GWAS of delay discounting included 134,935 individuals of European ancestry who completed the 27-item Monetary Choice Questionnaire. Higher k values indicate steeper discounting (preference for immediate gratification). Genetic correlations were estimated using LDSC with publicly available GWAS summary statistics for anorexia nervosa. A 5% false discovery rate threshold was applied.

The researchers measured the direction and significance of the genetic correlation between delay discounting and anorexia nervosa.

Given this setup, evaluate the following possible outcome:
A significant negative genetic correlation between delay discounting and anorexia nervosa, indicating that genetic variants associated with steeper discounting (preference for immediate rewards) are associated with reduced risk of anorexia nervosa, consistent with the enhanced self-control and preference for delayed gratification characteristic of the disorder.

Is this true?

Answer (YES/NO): YES